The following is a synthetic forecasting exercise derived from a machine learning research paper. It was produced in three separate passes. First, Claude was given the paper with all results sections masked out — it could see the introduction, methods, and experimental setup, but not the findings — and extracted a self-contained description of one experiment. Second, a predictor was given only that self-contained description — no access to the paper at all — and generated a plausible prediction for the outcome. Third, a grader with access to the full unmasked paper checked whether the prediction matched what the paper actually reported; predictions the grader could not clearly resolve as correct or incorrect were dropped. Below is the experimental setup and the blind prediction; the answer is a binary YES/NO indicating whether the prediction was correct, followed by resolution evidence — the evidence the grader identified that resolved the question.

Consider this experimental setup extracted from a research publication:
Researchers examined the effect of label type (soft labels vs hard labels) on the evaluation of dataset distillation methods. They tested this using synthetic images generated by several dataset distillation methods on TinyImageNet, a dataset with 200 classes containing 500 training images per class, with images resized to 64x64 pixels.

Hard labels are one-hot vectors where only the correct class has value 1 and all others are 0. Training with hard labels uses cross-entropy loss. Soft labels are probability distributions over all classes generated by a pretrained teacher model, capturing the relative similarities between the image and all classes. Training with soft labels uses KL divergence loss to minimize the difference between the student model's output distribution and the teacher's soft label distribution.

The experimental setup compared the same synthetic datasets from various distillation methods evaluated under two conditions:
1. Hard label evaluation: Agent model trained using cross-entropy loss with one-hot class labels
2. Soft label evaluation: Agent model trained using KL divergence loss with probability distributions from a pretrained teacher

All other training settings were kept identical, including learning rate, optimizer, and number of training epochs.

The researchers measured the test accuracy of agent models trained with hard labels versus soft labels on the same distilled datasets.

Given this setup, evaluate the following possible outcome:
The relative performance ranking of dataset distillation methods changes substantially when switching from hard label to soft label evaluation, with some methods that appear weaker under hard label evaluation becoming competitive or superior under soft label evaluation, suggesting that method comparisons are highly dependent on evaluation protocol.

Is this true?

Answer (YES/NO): YES